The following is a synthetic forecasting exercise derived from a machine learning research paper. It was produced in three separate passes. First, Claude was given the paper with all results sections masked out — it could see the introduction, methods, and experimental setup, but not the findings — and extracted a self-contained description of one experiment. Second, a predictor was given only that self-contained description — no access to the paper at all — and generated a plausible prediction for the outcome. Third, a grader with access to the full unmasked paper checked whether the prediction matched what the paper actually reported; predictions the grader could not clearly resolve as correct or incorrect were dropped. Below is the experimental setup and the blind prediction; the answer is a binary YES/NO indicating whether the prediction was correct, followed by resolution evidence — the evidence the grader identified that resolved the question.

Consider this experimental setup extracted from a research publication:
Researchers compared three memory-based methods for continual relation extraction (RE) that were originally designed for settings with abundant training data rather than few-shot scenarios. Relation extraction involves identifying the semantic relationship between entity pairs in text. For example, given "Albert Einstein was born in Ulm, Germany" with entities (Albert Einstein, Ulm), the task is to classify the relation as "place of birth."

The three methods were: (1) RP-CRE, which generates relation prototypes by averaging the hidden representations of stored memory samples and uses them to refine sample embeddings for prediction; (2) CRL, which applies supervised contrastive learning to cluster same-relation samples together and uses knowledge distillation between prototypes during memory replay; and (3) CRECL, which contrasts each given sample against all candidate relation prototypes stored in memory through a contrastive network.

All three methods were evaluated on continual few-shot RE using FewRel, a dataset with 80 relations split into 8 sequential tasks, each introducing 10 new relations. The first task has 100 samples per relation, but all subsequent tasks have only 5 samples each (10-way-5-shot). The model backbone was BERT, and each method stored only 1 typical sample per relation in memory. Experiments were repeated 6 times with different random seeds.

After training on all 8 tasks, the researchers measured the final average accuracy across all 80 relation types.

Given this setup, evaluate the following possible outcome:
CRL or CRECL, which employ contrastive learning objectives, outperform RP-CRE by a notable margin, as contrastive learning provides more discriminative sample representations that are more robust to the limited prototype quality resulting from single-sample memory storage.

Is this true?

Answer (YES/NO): NO